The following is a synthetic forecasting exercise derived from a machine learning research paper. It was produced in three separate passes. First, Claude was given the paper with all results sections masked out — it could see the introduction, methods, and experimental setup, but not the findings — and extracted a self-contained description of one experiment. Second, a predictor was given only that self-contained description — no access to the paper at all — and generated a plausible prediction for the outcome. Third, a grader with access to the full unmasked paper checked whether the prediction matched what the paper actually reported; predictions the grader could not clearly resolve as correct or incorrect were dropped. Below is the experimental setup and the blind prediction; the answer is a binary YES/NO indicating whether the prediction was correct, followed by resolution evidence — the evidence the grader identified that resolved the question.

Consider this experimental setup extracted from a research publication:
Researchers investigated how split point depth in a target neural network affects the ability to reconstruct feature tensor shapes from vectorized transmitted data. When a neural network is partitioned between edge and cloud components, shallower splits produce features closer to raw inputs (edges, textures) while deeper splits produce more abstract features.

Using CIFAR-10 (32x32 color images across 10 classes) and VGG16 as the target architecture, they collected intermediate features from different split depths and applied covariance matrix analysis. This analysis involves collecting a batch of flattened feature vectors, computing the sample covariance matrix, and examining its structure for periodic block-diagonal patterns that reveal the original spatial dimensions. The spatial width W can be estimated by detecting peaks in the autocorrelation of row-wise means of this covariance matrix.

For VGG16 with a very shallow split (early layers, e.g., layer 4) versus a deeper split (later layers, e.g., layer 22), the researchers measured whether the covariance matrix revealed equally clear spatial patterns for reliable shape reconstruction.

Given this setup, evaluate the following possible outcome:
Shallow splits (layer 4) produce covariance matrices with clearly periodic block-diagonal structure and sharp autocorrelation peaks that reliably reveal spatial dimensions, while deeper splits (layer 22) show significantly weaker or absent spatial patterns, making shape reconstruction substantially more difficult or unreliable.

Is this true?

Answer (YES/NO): NO